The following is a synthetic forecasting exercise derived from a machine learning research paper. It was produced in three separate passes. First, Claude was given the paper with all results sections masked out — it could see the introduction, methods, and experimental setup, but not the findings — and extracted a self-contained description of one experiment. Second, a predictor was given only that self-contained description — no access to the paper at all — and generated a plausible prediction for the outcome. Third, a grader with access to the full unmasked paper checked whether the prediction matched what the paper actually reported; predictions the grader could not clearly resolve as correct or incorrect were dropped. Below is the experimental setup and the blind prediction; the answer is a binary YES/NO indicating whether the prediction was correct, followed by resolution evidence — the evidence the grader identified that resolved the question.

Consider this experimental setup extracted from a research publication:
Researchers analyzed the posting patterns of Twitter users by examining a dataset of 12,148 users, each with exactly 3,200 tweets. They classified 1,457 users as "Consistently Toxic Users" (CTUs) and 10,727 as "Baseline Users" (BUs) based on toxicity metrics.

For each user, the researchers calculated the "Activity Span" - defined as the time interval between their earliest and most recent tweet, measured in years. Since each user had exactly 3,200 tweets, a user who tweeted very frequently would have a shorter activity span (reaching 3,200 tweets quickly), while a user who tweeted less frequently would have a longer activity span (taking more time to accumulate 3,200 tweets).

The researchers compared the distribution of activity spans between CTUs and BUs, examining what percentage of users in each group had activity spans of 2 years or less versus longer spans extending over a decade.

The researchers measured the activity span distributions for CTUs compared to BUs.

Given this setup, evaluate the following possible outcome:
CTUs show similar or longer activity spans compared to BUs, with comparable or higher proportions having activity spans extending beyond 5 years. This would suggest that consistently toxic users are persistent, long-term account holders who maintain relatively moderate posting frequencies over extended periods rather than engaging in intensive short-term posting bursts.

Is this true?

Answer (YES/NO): YES